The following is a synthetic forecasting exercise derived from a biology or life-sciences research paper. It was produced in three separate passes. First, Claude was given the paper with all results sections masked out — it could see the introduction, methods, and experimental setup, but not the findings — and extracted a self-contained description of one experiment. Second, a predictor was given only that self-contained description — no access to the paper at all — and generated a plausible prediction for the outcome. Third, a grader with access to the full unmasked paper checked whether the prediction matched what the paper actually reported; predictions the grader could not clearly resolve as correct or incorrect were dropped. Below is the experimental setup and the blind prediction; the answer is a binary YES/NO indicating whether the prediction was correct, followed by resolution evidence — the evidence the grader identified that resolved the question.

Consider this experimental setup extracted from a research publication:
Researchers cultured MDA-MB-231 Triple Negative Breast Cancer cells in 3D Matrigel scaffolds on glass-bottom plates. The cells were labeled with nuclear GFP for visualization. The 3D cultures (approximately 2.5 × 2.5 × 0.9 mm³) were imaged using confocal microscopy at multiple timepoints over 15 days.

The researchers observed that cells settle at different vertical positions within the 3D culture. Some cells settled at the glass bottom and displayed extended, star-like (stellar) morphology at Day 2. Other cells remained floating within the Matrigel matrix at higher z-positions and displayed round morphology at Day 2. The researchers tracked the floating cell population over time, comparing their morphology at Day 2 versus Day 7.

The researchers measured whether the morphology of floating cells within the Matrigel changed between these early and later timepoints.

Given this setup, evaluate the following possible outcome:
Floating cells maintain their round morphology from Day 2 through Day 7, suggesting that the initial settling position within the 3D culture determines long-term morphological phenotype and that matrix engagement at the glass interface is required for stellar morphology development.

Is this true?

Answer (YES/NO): NO